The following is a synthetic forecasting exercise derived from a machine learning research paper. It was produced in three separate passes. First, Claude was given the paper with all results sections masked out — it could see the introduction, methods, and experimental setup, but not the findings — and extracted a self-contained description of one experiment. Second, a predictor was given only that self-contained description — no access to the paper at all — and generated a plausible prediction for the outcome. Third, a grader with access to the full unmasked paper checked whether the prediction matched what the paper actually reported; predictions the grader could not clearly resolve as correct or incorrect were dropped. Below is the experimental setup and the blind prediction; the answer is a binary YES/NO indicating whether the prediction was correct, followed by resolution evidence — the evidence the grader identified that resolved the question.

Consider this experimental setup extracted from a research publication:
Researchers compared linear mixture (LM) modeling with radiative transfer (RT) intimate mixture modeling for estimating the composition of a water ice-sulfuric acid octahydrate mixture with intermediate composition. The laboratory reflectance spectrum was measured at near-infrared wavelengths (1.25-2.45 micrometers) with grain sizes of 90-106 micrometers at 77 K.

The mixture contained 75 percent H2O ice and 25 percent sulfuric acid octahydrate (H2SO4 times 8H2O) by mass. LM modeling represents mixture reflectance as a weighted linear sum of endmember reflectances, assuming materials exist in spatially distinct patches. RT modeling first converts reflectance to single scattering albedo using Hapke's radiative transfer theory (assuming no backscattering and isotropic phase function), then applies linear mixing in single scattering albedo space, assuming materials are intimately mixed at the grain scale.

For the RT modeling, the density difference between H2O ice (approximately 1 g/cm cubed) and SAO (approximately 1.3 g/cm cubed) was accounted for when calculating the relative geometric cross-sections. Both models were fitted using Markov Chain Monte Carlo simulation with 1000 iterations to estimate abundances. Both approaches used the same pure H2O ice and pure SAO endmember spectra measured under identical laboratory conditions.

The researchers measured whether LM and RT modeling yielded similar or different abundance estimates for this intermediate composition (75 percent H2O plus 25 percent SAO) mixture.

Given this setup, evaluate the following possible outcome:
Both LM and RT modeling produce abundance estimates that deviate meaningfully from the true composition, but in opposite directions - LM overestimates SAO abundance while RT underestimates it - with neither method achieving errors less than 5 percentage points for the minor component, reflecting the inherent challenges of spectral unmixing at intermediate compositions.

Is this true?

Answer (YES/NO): NO